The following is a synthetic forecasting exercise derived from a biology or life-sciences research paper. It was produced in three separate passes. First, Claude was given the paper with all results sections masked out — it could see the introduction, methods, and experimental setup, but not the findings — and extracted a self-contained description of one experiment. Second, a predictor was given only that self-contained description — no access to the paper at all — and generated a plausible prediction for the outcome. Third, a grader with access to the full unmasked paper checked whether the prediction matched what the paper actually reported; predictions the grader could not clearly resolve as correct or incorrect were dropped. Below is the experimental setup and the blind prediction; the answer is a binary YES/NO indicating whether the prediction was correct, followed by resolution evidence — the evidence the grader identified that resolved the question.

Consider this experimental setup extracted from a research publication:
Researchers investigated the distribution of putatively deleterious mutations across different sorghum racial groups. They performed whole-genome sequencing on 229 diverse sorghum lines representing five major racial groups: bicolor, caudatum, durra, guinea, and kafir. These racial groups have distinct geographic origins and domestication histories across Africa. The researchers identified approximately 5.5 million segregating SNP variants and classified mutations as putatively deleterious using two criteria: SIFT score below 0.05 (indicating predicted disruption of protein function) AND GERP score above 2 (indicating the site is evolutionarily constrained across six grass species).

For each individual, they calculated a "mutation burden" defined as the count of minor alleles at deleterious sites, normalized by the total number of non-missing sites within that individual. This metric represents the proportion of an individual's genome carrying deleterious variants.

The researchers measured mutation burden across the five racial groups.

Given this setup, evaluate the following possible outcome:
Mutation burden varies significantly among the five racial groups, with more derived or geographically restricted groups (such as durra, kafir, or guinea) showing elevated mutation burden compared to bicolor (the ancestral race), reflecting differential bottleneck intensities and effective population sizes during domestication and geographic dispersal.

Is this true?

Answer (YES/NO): NO